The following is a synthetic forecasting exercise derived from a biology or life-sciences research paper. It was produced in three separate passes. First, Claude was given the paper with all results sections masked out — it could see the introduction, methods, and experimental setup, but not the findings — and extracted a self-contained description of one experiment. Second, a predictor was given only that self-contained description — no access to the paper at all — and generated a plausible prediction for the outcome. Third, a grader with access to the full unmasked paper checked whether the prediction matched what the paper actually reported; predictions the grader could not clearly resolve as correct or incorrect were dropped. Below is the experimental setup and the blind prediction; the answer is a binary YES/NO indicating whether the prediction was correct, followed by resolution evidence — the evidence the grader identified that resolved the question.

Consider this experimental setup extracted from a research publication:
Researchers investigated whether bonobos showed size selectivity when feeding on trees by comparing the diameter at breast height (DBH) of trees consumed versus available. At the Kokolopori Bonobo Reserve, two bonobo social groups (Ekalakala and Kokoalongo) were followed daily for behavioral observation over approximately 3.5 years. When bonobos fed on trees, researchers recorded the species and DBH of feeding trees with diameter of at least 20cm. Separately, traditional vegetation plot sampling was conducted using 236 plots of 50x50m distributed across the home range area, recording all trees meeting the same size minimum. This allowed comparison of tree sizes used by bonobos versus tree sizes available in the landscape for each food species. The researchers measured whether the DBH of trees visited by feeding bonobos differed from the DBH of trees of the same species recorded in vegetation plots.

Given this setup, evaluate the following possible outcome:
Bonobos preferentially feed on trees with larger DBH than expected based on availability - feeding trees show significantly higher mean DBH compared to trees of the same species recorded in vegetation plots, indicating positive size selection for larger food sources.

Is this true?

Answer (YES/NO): YES